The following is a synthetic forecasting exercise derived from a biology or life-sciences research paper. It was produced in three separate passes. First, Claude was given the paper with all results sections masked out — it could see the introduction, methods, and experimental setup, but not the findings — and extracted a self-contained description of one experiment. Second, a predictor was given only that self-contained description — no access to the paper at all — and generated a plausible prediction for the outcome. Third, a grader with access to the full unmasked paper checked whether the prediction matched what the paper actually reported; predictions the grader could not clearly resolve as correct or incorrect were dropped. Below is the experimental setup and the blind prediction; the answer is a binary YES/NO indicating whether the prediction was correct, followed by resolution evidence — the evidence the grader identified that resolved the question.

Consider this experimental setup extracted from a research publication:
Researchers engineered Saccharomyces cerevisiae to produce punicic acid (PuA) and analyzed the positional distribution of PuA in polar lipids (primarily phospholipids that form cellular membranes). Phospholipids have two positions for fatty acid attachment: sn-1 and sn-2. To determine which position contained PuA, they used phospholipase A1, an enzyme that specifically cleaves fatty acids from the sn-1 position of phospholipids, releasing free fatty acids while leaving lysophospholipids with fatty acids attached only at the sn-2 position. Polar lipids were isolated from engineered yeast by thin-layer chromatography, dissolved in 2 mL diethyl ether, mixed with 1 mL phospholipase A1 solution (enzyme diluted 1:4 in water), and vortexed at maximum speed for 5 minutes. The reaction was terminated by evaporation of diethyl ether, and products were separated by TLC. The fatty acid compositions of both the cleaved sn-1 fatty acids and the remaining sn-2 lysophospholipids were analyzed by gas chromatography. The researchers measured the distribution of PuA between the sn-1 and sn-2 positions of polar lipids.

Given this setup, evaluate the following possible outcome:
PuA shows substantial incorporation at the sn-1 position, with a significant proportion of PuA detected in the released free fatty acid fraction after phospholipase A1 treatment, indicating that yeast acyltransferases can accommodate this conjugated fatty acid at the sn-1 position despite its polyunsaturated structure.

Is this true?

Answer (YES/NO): NO